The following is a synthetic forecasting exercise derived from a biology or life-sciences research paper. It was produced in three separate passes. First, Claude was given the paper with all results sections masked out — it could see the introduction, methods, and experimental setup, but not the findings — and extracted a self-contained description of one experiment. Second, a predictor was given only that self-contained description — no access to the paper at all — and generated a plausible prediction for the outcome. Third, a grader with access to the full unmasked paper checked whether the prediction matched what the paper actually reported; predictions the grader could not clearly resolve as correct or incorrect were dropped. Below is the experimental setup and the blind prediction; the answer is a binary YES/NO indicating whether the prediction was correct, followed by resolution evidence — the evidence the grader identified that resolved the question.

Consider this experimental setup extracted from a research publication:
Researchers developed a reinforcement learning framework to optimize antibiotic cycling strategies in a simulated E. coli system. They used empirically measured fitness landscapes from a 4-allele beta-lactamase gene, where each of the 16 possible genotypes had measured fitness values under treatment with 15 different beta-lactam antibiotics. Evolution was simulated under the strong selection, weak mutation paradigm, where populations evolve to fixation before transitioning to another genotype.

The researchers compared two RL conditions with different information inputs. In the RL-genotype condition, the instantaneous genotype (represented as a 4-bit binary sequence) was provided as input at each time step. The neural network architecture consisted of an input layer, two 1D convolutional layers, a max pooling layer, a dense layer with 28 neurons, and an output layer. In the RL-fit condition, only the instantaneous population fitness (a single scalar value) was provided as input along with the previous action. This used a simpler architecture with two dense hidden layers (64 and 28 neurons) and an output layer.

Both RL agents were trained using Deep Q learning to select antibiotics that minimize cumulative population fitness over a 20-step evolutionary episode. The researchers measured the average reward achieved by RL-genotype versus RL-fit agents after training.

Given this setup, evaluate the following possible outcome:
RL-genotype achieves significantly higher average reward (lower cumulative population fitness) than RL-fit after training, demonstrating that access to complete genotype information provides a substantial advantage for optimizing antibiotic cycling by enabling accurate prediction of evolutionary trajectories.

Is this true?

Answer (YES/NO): YES